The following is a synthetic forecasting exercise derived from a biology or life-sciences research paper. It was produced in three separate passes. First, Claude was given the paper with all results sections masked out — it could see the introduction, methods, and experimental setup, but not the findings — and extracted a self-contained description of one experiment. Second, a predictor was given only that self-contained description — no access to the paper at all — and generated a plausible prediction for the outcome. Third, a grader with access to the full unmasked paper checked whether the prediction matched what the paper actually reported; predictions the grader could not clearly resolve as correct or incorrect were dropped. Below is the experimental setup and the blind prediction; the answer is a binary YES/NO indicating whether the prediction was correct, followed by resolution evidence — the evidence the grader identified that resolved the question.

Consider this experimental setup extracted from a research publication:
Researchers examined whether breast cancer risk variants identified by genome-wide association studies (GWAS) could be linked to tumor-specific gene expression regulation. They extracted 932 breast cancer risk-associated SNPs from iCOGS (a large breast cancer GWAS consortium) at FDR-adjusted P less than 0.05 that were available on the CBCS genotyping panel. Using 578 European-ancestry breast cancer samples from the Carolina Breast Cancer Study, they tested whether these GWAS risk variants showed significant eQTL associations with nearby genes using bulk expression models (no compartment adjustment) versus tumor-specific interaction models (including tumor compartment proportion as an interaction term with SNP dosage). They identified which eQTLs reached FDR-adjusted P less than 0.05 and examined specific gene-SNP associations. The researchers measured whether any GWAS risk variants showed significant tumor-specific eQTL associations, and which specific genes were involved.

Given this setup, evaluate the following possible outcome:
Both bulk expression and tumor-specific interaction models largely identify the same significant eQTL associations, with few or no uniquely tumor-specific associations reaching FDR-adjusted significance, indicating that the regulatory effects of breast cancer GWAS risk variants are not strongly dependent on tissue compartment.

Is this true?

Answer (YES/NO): NO